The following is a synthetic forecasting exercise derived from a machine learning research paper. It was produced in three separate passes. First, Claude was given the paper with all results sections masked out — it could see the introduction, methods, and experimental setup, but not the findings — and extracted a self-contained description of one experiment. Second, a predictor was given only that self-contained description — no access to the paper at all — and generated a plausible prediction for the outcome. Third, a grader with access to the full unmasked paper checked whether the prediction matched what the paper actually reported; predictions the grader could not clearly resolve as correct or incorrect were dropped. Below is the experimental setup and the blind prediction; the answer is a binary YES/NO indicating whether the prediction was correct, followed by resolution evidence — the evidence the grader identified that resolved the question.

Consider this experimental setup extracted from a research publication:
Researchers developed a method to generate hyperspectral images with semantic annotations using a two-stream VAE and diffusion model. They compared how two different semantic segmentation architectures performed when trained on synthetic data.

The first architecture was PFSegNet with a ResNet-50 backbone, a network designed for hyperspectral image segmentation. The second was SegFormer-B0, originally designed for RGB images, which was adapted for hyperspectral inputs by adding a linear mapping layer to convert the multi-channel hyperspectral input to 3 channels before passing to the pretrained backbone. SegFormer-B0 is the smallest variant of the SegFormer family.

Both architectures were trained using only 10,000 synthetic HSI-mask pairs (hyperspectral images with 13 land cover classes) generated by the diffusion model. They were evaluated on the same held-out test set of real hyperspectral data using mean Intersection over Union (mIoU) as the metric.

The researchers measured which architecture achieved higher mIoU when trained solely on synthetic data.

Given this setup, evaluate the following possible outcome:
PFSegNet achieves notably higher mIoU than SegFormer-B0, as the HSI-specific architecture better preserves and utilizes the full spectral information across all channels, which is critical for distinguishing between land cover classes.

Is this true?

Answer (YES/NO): YES